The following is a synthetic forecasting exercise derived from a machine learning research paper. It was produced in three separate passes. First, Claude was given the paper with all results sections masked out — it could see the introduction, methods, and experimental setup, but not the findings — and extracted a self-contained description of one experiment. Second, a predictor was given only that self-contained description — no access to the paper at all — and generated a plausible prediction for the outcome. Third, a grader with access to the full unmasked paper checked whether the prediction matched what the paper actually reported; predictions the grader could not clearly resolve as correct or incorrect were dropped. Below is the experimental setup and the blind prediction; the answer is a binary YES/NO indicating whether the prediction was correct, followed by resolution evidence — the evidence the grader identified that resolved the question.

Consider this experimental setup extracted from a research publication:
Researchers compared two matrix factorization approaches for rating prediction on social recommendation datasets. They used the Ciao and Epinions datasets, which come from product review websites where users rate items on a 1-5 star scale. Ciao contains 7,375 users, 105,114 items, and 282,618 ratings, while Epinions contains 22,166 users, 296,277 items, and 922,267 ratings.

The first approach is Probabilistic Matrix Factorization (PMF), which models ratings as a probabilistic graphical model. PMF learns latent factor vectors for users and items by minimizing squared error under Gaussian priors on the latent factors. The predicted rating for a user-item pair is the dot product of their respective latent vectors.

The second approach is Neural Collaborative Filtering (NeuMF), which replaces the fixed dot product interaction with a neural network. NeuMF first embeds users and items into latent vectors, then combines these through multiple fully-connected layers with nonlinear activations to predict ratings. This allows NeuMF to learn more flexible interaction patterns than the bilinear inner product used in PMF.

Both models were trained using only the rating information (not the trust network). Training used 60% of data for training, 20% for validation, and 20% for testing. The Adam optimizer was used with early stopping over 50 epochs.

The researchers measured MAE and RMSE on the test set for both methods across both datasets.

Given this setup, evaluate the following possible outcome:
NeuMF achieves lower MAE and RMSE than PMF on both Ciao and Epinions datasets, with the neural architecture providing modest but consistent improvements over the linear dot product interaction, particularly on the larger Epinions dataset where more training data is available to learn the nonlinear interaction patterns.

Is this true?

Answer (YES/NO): NO